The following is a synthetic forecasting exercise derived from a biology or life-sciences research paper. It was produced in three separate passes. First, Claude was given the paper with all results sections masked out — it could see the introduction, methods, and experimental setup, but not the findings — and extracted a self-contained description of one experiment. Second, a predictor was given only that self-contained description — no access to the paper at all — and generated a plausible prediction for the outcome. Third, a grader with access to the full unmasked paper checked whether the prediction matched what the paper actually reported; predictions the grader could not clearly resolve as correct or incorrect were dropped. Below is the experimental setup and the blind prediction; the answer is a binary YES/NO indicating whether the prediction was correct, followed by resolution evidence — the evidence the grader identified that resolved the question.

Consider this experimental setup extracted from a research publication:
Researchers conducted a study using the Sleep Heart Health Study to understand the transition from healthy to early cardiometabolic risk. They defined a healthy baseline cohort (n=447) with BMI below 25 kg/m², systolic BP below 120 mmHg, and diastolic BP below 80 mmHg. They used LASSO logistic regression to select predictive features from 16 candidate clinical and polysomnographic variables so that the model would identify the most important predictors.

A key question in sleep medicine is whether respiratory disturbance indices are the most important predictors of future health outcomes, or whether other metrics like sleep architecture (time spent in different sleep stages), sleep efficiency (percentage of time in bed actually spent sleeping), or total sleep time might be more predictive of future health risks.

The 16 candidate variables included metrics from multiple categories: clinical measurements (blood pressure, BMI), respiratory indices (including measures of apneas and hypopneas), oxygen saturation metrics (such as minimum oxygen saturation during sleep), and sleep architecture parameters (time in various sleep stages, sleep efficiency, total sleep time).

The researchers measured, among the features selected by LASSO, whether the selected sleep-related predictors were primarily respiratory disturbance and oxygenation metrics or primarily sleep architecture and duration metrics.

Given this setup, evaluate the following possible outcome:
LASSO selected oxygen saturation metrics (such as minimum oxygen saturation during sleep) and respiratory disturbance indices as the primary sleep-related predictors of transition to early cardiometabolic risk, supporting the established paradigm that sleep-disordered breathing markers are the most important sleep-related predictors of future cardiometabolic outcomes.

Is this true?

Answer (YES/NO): YES